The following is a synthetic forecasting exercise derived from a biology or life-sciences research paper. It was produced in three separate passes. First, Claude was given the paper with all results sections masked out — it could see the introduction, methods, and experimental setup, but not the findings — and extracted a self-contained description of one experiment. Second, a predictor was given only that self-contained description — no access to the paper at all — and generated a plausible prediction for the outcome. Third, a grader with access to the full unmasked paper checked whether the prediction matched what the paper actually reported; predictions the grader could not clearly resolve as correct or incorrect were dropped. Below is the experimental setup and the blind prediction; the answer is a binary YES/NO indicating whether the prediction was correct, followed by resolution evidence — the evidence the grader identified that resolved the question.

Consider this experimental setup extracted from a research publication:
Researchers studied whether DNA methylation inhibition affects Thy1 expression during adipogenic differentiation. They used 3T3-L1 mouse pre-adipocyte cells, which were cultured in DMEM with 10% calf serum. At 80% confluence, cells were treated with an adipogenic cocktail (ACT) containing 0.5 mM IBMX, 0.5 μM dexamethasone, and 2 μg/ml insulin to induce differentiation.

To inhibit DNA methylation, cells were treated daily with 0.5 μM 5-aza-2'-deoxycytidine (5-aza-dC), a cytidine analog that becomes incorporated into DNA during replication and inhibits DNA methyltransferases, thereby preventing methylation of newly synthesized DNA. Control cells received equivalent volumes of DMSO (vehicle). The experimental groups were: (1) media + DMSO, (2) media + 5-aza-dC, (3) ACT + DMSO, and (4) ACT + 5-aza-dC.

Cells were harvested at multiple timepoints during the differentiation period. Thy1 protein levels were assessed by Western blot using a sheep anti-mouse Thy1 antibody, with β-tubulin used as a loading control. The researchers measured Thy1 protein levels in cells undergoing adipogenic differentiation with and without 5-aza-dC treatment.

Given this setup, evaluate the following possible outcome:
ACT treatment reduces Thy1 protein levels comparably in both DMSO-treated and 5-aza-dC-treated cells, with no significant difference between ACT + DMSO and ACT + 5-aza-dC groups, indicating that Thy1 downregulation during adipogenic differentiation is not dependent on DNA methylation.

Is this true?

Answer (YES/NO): NO